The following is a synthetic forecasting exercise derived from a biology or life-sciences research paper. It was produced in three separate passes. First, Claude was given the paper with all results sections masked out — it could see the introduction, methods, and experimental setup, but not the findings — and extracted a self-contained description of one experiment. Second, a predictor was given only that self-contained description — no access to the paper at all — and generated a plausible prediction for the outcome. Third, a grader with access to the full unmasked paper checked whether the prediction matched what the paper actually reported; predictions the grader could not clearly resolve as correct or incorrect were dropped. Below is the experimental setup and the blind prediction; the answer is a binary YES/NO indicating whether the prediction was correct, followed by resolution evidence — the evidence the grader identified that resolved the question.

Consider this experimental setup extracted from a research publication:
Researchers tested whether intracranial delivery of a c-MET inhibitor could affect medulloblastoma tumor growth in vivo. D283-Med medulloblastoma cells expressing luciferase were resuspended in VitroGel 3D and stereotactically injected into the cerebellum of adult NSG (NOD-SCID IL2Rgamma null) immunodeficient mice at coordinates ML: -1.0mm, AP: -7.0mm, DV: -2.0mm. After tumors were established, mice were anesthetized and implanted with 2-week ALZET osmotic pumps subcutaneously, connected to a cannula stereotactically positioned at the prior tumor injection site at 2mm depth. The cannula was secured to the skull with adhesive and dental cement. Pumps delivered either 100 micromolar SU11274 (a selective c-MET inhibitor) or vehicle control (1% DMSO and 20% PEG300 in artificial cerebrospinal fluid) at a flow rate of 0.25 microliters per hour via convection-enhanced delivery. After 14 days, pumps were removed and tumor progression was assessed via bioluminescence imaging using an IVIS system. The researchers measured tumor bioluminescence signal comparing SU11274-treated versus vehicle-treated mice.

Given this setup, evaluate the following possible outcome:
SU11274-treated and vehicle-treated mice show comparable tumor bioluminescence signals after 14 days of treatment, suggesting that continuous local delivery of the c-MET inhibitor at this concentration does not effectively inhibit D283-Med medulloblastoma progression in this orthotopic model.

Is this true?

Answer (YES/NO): NO